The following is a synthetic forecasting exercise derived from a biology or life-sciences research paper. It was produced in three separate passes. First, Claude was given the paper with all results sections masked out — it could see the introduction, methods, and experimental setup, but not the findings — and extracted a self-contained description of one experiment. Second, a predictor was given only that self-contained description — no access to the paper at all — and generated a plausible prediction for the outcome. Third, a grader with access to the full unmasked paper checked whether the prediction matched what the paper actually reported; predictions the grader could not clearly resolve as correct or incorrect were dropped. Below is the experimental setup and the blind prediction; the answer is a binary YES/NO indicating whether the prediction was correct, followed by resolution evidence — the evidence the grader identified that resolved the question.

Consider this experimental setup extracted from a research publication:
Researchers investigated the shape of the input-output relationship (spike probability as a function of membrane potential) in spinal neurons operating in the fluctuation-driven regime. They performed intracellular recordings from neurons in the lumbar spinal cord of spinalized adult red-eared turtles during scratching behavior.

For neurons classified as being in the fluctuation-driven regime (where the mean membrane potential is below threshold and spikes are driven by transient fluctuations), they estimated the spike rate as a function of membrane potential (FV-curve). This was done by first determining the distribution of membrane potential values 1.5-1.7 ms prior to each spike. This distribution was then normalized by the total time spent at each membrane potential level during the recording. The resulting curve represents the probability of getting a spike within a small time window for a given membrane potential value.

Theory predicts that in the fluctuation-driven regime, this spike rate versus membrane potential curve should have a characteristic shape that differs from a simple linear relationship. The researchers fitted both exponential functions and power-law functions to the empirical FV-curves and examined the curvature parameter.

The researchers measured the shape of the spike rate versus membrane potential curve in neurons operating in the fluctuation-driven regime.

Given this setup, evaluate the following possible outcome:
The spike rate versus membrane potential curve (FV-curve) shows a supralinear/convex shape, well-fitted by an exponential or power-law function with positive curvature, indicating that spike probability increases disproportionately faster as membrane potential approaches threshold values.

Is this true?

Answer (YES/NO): YES